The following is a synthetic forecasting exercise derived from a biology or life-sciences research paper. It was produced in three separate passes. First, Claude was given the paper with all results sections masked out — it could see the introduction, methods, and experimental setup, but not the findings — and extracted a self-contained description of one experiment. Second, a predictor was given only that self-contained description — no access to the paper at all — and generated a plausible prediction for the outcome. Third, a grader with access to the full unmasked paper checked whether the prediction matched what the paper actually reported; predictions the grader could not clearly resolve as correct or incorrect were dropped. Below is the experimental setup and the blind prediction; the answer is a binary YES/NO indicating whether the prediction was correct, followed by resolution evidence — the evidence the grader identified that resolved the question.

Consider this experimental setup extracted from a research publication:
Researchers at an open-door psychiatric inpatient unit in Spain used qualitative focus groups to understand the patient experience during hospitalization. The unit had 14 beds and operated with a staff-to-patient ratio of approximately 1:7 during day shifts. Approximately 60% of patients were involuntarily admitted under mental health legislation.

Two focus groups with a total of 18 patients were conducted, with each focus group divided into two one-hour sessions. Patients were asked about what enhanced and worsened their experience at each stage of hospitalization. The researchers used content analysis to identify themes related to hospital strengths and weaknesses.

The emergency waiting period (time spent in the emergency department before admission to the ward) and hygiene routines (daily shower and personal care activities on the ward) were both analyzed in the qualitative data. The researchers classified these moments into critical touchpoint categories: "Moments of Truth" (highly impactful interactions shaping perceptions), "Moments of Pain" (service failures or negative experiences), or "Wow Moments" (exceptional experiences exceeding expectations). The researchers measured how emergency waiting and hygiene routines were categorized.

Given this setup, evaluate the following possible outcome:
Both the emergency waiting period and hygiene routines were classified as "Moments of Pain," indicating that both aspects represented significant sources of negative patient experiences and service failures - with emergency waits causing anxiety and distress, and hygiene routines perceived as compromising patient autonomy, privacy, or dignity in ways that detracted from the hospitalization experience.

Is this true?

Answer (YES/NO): YES